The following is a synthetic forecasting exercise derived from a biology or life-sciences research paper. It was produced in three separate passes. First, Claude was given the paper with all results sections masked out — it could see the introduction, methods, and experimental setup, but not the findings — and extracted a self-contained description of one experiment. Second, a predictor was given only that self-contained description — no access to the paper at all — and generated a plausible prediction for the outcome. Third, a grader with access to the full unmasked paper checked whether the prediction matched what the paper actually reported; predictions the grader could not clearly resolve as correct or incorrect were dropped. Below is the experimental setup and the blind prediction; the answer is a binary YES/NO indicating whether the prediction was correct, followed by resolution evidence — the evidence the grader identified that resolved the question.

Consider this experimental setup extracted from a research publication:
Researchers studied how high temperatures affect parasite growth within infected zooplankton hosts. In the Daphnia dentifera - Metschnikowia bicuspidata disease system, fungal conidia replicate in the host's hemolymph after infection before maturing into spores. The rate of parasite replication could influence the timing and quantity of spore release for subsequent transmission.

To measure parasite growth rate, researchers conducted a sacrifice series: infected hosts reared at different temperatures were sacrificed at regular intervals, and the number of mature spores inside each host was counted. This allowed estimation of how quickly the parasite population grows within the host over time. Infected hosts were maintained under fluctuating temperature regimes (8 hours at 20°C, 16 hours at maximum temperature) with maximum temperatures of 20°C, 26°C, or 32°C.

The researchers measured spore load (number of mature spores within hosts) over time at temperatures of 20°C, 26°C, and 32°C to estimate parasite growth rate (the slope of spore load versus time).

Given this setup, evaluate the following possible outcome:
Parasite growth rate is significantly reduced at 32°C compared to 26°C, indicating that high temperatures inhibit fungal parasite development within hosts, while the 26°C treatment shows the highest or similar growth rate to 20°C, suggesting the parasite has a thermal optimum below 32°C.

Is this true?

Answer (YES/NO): NO